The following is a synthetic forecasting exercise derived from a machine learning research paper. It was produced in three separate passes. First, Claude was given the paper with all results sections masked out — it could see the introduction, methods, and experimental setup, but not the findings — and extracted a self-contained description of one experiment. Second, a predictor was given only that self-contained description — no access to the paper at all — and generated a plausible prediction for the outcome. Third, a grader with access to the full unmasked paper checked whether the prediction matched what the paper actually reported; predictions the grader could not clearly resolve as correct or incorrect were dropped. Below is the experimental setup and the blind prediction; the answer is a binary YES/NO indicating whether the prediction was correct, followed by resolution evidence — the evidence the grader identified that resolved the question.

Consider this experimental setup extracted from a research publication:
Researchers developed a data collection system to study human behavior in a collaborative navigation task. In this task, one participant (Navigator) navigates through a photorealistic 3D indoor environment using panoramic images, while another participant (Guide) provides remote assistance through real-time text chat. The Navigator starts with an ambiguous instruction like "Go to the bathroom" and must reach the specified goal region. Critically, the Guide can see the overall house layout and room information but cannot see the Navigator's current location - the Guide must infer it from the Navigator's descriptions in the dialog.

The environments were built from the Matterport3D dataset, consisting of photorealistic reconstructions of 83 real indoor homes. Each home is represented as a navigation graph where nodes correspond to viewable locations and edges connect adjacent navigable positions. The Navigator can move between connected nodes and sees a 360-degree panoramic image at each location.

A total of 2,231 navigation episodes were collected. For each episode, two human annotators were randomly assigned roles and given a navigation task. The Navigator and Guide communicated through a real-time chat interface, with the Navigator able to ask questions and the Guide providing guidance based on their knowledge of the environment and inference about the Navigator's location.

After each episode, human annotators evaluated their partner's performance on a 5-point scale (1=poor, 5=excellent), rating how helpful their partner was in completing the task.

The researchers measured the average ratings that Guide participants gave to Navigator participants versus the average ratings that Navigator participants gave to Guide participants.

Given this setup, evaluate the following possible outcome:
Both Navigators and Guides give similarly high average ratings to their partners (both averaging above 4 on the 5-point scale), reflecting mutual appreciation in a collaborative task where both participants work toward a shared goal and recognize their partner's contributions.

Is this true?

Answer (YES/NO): YES